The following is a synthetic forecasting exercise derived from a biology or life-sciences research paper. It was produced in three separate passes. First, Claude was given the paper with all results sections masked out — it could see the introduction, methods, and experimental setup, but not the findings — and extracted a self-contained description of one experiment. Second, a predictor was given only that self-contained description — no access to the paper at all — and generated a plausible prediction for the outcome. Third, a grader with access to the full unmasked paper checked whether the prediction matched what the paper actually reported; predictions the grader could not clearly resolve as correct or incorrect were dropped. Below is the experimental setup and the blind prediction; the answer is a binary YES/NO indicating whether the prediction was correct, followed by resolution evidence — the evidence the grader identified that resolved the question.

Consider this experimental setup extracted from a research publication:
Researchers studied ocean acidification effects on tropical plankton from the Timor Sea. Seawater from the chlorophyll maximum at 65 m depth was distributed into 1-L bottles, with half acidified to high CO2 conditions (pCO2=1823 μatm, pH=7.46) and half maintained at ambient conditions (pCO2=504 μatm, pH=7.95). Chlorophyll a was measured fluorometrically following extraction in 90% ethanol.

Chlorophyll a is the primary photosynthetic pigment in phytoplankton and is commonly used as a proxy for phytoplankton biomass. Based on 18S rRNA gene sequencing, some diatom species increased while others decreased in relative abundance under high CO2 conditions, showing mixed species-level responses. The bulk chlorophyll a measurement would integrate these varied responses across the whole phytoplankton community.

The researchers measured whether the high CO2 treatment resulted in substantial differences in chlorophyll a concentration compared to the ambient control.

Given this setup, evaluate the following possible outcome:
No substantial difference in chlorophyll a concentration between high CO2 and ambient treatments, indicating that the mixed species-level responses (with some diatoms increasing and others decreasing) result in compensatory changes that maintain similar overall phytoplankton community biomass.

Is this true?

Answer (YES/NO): YES